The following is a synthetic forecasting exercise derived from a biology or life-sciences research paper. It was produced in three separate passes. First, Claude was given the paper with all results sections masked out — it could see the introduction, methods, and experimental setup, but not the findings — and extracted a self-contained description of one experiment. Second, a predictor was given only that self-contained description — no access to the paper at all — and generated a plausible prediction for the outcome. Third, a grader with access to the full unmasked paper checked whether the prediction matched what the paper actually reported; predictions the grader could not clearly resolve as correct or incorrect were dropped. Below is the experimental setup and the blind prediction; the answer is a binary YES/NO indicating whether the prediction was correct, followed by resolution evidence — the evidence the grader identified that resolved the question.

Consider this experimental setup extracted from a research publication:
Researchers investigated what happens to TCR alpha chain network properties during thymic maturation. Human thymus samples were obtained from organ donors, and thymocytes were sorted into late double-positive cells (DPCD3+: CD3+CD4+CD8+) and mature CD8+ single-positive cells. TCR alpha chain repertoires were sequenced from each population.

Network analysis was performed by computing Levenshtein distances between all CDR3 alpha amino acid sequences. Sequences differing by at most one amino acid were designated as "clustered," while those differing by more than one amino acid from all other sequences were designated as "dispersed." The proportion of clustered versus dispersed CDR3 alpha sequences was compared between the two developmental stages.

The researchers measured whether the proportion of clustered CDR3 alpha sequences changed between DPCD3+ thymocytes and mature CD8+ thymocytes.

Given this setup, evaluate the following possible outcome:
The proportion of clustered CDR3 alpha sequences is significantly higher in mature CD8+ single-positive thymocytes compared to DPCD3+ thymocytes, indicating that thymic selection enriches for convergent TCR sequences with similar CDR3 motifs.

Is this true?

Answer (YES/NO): YES